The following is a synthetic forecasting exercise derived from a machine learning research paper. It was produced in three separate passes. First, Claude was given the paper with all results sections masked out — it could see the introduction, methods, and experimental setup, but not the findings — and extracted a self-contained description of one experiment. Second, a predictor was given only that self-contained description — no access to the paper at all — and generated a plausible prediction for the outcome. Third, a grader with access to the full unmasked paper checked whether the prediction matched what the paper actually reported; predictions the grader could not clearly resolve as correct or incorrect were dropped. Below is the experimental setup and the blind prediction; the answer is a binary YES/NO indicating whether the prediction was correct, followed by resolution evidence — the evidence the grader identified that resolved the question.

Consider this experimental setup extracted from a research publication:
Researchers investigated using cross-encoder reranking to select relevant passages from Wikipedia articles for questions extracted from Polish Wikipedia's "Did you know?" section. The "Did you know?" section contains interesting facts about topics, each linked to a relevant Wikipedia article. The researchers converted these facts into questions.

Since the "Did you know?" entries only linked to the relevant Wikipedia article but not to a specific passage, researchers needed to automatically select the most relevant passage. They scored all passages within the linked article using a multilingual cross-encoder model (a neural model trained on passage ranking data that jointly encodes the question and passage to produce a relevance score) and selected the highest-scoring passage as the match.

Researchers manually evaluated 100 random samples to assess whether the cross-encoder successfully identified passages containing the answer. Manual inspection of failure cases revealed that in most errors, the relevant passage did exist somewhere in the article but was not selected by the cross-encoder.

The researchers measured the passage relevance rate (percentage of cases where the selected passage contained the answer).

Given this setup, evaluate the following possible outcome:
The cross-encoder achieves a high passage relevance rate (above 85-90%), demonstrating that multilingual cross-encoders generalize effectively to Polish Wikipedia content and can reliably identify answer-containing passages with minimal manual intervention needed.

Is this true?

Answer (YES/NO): NO